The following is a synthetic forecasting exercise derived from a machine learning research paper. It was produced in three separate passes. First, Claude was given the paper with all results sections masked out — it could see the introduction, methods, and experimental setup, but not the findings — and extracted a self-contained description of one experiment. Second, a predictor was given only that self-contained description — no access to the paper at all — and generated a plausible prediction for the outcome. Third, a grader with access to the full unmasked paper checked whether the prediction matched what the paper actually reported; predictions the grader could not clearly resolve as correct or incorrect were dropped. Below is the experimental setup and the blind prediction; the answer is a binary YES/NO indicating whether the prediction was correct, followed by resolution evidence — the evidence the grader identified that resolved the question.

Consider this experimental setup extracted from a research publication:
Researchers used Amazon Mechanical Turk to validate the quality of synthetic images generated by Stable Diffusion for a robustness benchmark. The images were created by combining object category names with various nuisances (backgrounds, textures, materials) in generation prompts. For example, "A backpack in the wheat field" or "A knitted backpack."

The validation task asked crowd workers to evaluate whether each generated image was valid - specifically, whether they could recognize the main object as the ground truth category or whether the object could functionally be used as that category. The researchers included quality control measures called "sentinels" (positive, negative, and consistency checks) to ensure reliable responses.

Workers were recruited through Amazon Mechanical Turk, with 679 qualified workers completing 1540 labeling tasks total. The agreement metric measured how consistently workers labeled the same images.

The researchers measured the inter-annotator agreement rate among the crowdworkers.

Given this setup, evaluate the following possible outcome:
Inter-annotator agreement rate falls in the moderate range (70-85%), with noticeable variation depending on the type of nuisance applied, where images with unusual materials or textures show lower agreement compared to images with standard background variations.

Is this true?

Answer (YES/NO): NO